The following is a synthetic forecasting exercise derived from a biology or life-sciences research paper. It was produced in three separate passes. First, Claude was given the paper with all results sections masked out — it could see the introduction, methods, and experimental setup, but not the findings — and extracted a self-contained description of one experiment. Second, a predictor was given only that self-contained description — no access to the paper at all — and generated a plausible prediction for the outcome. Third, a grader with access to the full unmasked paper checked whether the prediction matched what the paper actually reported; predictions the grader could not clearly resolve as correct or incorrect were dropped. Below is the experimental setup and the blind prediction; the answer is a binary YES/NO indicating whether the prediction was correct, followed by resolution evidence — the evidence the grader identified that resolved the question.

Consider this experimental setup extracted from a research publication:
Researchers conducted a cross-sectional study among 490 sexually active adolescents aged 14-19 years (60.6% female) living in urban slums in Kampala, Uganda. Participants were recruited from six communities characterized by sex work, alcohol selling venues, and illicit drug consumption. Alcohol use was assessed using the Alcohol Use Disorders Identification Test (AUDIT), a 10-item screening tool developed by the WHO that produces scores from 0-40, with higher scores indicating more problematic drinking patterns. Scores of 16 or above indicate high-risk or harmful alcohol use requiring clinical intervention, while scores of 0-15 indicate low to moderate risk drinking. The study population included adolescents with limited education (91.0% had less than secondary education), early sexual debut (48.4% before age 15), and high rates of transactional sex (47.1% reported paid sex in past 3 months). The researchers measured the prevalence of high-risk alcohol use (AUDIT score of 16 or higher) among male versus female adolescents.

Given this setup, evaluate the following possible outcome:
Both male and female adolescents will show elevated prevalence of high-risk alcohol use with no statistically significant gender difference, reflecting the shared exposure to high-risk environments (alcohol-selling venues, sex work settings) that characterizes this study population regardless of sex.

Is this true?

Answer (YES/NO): NO